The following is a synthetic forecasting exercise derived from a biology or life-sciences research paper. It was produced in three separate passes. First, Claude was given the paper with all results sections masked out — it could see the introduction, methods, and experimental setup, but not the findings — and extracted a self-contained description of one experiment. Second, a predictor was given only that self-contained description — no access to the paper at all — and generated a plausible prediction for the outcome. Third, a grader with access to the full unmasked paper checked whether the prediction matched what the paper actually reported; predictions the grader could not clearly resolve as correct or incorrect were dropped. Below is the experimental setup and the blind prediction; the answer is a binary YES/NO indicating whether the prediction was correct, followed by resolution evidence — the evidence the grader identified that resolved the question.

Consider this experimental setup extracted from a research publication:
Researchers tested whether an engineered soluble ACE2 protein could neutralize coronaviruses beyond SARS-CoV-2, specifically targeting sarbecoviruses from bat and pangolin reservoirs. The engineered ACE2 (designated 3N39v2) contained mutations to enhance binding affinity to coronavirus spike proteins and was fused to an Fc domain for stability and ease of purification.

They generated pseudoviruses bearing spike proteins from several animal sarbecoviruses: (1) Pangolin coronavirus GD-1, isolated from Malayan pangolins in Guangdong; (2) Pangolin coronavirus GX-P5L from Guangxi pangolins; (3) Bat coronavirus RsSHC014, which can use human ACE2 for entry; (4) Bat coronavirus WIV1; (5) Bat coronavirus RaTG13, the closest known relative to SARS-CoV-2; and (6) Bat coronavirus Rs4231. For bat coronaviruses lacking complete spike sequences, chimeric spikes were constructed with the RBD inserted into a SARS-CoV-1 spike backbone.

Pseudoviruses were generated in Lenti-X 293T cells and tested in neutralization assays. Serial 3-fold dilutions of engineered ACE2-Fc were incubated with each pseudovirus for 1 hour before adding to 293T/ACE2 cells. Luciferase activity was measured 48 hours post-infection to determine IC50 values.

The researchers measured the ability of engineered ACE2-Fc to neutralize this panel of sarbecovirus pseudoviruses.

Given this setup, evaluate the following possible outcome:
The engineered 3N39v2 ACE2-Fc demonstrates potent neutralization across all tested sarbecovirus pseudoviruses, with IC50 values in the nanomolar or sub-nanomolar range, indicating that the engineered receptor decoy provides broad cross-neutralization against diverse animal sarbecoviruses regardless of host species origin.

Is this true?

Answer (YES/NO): NO